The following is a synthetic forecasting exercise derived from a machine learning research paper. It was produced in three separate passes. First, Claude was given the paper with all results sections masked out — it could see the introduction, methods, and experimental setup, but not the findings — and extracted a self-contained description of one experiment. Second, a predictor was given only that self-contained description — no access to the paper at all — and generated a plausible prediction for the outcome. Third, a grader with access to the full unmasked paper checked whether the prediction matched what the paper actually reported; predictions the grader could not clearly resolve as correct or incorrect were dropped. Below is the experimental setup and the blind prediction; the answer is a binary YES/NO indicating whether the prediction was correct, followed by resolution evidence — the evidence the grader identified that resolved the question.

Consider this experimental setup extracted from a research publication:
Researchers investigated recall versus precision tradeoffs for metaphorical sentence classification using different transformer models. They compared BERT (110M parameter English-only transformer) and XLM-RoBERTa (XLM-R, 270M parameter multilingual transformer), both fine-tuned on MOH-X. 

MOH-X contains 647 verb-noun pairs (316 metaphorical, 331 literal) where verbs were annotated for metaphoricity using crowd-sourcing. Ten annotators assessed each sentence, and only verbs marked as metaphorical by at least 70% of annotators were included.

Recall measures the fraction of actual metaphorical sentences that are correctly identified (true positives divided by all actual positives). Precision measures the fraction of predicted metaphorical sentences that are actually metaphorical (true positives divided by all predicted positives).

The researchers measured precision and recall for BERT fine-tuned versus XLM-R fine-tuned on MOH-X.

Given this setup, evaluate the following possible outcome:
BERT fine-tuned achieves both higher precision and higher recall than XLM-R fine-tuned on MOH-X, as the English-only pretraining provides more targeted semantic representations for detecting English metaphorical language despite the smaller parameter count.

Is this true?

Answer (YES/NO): NO